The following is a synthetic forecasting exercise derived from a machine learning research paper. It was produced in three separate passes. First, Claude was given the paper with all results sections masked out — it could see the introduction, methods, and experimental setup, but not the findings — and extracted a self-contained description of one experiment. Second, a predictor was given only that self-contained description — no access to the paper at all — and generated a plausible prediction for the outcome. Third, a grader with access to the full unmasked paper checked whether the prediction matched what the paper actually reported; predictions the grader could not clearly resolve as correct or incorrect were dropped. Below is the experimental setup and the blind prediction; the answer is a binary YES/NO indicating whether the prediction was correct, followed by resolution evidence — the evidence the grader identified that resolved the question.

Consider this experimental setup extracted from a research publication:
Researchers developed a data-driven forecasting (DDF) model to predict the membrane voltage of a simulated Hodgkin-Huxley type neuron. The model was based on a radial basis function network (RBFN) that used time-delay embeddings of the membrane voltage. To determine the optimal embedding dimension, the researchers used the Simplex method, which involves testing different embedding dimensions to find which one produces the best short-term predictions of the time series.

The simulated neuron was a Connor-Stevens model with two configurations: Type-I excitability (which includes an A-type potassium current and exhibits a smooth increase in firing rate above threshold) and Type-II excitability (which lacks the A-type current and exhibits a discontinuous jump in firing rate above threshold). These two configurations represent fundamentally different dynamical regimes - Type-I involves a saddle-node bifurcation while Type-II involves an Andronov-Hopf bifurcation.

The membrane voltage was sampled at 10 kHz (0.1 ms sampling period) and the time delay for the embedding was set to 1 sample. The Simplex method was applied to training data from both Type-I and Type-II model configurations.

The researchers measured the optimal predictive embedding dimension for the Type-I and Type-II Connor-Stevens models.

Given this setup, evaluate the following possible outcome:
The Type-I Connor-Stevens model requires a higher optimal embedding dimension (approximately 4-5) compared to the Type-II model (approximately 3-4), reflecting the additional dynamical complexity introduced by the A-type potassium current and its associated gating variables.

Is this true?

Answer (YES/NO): NO